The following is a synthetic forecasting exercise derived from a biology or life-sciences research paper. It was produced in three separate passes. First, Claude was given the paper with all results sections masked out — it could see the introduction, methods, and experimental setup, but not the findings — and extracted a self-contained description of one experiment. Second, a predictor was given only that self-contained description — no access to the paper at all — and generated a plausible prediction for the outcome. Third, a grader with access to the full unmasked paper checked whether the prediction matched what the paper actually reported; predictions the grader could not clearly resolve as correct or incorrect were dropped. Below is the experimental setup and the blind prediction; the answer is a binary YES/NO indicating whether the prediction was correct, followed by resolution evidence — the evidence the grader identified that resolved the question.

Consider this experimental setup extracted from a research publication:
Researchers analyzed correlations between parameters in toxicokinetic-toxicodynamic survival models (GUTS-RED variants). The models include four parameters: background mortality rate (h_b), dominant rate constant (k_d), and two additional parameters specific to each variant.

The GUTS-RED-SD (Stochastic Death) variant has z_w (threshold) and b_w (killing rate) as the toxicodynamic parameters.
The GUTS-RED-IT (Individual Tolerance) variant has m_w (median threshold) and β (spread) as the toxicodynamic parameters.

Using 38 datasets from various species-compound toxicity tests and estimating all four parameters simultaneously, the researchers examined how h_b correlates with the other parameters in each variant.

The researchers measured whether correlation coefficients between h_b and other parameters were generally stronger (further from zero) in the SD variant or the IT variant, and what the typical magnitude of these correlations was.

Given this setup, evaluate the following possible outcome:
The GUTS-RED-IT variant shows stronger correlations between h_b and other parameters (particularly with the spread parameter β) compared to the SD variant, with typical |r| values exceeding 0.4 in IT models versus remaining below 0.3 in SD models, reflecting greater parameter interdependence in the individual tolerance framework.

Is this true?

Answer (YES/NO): NO